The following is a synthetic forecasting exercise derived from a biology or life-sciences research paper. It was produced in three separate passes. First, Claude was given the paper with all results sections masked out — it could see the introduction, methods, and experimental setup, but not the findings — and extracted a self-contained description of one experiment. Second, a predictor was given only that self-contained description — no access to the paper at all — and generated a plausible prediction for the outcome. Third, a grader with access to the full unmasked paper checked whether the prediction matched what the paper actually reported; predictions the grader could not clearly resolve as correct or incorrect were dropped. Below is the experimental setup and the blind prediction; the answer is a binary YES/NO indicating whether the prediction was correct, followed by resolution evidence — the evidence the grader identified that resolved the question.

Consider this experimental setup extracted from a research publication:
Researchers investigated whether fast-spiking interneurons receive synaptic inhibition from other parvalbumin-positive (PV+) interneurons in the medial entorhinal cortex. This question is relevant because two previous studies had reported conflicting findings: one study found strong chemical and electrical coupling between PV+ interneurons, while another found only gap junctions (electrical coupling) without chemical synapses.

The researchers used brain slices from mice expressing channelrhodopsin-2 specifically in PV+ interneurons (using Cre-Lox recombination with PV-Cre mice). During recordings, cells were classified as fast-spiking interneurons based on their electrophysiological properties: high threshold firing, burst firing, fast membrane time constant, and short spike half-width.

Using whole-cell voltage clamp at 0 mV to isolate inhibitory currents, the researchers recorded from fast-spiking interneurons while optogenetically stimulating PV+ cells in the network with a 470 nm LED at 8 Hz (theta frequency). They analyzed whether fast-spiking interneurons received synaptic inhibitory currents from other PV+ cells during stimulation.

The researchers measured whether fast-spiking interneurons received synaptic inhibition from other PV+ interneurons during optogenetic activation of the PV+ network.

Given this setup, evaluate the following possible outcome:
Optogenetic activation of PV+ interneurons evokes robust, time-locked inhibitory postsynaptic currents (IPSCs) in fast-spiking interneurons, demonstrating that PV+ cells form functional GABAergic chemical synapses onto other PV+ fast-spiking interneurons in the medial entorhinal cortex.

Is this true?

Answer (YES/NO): YES